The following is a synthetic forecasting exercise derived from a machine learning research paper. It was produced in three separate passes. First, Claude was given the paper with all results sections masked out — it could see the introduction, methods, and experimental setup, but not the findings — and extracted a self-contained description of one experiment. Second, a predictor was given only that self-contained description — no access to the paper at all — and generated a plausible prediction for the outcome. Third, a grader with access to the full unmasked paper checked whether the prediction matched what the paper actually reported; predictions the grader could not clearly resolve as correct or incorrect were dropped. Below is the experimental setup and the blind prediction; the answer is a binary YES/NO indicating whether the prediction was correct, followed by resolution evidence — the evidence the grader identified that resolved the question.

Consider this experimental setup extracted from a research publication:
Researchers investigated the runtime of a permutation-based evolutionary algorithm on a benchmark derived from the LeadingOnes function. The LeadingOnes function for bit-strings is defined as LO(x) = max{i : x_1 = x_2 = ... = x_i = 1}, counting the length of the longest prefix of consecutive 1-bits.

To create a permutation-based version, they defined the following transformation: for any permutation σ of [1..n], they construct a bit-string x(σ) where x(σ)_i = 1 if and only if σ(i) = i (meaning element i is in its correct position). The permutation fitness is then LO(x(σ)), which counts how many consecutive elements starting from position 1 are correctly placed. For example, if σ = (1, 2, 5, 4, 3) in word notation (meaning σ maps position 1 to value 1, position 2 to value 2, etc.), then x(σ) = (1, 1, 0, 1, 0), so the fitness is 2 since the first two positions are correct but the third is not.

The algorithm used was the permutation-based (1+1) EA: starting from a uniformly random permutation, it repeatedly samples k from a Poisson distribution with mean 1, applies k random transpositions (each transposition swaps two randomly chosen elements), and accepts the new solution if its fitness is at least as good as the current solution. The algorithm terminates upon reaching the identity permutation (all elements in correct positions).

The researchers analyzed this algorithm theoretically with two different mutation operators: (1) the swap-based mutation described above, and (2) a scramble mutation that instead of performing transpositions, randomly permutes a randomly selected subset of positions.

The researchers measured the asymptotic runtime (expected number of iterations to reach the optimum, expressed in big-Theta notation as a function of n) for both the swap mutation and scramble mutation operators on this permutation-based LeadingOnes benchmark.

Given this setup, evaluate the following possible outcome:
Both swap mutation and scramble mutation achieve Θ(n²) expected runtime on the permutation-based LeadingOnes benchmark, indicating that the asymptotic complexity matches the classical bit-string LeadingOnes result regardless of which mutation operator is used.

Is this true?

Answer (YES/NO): NO